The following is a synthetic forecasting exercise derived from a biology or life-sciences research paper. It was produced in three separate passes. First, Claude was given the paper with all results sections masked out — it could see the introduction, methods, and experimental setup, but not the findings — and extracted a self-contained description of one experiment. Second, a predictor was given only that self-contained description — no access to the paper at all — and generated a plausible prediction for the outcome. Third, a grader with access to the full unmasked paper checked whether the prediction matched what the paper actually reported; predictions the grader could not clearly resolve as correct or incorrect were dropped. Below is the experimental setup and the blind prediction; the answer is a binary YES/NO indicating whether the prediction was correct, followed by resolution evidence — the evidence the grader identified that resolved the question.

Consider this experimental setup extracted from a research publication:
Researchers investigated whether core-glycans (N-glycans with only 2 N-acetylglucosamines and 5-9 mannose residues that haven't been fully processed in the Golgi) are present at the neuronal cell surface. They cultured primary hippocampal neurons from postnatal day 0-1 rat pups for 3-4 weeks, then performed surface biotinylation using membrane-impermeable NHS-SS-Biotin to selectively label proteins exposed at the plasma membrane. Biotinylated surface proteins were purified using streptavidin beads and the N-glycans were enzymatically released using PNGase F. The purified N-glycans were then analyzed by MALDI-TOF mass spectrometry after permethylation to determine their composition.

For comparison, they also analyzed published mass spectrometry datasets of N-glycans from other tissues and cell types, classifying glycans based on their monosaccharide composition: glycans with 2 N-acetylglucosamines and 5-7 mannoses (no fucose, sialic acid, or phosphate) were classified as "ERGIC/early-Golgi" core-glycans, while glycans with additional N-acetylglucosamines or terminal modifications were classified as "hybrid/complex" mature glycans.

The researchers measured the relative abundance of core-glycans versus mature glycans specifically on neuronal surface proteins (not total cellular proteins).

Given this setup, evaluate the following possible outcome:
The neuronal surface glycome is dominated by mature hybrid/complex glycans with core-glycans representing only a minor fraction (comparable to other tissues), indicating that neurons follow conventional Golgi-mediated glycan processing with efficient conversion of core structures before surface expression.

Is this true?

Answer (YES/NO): NO